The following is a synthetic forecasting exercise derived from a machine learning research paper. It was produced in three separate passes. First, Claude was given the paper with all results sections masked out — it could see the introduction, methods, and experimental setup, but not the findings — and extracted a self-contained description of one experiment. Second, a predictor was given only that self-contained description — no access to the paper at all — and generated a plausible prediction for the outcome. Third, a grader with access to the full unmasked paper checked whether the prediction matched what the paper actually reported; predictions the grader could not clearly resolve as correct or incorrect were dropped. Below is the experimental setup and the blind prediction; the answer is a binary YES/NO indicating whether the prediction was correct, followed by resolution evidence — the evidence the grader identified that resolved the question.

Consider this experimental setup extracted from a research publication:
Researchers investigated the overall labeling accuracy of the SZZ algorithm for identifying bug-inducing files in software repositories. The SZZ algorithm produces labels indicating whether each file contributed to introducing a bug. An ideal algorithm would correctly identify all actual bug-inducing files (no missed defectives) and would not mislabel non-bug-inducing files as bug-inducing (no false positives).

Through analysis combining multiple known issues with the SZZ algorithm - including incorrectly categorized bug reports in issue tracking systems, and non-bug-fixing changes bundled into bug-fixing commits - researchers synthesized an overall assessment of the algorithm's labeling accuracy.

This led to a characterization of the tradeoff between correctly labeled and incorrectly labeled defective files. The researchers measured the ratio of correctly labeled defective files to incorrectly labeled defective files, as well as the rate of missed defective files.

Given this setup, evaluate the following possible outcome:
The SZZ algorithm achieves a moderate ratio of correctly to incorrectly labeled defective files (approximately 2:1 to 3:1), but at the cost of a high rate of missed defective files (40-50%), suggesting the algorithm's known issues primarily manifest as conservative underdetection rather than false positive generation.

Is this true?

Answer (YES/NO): NO